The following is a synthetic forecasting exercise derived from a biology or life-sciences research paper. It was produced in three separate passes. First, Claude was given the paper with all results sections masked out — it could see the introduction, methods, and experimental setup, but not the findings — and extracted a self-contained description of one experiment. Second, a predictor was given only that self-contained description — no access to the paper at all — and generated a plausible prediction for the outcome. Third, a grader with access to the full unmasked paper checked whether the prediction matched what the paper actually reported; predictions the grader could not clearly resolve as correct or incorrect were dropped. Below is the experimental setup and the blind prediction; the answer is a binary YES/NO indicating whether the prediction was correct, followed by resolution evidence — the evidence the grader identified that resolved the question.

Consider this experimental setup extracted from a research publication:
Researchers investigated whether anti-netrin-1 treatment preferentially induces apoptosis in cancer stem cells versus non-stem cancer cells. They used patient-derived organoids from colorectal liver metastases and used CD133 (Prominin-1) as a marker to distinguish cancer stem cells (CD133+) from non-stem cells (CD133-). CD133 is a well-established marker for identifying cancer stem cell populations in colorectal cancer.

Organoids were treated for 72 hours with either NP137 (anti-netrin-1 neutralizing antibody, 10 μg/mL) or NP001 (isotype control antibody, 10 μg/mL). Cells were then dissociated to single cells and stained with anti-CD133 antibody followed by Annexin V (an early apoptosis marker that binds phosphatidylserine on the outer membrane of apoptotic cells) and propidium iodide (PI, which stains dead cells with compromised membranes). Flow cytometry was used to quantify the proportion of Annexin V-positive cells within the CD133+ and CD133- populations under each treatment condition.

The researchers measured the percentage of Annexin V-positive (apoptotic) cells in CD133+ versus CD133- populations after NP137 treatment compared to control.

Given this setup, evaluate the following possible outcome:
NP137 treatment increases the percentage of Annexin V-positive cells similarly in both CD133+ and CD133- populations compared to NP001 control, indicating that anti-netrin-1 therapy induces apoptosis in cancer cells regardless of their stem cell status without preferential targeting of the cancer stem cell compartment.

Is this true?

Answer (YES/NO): NO